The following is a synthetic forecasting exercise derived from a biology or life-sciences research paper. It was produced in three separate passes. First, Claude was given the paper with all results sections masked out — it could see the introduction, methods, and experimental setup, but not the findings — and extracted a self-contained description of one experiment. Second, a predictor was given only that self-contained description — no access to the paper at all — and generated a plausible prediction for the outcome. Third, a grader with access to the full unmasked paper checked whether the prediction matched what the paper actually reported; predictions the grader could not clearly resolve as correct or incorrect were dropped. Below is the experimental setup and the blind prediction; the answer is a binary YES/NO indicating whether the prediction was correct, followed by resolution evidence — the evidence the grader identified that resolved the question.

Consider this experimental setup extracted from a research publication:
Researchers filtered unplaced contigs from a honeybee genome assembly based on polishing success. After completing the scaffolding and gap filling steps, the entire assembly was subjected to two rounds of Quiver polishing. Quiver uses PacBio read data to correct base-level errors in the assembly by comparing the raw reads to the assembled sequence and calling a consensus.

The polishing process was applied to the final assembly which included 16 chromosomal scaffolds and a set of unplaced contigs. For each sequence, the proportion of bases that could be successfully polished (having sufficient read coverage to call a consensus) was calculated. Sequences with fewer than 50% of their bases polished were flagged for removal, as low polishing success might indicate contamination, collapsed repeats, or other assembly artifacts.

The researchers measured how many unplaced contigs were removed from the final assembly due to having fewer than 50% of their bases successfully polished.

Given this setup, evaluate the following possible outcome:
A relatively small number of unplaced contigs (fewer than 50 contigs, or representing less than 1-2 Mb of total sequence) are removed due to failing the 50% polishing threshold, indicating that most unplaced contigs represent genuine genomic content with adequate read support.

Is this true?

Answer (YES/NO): NO